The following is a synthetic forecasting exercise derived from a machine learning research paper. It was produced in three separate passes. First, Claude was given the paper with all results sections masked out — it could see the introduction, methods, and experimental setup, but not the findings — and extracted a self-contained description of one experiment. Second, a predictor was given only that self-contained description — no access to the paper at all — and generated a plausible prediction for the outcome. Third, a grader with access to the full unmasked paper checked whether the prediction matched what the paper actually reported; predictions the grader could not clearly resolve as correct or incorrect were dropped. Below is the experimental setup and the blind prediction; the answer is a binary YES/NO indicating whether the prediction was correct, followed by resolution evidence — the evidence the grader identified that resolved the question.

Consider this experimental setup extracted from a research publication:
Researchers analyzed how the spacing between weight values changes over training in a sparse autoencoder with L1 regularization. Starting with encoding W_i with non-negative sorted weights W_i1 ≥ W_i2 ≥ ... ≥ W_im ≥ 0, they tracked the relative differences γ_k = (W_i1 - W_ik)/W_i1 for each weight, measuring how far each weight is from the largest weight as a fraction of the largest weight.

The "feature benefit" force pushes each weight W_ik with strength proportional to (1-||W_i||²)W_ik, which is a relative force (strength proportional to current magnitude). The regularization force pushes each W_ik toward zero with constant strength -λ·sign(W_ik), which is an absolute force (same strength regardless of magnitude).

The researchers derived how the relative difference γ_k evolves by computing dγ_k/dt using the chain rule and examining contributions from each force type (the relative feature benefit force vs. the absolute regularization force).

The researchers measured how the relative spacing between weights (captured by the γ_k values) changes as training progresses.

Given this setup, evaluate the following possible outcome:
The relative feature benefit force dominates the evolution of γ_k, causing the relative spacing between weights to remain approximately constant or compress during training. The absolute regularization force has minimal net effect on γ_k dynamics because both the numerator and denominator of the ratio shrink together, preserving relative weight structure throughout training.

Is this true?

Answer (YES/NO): NO